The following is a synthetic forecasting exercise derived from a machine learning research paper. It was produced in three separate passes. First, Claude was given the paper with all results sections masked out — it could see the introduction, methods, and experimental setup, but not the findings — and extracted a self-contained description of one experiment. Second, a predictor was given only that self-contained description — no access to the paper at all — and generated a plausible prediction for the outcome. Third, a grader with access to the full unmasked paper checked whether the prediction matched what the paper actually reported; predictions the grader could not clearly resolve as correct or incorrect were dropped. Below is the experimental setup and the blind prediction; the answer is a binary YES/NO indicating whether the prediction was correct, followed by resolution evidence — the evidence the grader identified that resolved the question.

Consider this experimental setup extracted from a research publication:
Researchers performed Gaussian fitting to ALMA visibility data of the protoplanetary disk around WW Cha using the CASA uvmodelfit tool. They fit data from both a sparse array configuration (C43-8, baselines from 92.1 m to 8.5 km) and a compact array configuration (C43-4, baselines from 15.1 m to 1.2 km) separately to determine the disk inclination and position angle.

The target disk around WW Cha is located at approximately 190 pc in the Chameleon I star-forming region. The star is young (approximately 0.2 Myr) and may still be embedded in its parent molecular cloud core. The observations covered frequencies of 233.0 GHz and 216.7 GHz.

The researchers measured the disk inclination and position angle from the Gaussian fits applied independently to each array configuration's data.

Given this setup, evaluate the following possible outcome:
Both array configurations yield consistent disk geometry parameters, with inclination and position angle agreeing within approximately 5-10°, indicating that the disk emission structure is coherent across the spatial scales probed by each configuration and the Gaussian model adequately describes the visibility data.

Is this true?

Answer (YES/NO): NO